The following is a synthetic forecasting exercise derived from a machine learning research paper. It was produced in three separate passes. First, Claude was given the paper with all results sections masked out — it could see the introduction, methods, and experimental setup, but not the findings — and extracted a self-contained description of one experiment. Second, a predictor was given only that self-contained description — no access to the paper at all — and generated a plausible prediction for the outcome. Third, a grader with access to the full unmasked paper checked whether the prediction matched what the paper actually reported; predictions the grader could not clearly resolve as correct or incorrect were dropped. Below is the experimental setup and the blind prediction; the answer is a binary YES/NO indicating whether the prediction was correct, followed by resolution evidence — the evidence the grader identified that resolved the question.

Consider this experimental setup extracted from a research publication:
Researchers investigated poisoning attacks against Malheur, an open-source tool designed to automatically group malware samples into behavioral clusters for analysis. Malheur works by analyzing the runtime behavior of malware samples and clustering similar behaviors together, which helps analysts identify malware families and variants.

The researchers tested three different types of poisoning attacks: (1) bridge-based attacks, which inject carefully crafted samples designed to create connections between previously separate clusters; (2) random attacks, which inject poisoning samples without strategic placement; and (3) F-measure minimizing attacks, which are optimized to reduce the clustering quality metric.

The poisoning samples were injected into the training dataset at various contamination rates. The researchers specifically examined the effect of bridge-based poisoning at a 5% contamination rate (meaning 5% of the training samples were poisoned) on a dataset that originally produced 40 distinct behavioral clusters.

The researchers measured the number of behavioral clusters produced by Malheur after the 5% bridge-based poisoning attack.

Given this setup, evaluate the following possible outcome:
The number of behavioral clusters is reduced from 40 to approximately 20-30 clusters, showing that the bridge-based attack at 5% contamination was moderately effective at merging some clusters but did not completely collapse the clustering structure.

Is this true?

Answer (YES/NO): NO